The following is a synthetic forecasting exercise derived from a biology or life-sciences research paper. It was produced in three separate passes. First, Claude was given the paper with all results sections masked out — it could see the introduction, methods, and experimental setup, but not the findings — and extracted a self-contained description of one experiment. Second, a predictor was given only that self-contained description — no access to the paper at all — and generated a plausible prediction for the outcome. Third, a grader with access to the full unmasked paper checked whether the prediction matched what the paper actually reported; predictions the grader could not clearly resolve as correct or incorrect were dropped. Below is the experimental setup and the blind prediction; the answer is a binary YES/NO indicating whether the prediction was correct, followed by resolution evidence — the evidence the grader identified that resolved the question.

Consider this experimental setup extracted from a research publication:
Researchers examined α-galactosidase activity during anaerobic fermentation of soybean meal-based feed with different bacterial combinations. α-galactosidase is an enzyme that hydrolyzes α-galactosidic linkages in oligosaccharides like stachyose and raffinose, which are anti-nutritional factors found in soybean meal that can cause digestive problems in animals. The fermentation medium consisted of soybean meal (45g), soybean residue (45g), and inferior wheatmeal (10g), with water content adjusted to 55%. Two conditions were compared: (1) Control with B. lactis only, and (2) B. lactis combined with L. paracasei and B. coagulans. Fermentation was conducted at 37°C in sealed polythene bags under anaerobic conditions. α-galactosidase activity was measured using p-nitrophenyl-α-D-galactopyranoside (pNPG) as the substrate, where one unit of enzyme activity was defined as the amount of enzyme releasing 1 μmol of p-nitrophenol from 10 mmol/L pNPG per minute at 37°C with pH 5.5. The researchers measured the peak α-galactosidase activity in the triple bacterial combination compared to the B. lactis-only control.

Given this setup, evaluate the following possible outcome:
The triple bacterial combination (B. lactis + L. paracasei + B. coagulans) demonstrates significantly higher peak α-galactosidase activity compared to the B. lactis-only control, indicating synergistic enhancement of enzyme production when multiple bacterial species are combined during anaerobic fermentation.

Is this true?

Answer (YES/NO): YES